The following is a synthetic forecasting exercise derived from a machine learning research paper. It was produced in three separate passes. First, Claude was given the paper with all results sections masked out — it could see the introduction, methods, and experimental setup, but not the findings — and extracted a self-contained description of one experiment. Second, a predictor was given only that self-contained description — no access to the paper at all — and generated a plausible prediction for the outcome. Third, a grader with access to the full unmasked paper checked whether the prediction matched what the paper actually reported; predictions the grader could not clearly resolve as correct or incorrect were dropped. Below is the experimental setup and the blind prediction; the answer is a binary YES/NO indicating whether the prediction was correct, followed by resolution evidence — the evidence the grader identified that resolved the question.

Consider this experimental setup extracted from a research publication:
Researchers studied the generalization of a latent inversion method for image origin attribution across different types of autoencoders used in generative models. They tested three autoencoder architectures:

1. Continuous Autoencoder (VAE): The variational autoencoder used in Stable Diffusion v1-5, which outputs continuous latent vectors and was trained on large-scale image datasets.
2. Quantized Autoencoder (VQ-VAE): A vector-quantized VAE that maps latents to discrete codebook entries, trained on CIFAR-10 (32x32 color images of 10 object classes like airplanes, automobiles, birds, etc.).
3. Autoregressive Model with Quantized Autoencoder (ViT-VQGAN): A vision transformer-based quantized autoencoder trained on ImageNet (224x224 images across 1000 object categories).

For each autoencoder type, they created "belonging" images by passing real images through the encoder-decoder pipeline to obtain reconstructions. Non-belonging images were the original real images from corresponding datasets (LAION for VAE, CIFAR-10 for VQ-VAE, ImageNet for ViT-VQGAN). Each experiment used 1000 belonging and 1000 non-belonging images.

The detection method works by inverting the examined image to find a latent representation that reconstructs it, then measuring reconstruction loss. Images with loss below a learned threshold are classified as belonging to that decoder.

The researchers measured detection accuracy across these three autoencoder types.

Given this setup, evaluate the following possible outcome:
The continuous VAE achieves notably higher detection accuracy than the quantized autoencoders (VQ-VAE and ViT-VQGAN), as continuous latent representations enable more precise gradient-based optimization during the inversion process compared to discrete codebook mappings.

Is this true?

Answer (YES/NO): NO